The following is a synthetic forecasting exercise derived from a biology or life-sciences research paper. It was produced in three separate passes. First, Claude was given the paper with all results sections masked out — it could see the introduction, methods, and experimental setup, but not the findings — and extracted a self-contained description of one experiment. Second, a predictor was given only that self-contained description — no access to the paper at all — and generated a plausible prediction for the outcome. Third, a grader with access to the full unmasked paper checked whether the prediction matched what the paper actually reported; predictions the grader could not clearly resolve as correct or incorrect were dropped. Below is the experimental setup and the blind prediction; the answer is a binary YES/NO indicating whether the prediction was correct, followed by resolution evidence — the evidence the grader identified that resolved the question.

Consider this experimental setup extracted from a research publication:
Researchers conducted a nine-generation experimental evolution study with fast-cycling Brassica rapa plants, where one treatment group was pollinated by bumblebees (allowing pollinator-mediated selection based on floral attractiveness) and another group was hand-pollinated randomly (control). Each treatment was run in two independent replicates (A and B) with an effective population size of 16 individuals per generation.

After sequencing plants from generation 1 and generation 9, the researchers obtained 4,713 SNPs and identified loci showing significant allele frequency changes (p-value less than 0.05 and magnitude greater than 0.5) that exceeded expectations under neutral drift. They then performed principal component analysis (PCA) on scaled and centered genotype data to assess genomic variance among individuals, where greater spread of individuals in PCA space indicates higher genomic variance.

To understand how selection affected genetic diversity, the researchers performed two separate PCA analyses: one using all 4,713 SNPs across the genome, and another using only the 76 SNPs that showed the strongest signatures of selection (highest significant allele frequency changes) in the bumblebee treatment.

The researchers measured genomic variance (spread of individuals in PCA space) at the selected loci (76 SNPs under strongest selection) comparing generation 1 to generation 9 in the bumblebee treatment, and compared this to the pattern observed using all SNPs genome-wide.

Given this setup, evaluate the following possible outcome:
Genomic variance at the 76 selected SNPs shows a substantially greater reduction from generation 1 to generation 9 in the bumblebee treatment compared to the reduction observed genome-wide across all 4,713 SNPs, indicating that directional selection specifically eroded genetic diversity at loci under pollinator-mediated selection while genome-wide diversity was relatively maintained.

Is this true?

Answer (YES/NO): NO